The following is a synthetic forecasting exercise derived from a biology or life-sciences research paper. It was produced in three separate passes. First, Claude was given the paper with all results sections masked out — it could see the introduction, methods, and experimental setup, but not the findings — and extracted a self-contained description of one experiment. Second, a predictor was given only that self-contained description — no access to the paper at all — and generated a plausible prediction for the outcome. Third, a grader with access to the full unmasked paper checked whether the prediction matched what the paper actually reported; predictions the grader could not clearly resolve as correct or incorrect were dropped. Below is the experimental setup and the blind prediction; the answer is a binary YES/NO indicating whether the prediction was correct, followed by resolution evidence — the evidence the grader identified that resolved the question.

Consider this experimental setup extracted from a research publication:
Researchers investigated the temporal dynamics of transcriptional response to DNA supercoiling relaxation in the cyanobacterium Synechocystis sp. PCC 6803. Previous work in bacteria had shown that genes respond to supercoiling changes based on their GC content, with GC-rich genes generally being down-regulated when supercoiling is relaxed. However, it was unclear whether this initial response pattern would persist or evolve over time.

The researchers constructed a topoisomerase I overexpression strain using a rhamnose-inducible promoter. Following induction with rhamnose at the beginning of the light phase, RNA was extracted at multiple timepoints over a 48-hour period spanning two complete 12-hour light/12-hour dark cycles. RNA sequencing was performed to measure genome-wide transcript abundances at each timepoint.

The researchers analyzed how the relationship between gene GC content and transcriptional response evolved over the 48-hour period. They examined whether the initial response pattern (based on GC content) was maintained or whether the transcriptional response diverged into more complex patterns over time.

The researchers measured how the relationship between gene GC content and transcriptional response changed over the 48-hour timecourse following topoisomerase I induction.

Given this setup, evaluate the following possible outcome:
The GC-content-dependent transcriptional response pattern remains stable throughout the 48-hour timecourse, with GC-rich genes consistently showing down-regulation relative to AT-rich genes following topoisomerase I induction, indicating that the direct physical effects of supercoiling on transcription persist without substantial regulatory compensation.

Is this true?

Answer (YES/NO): NO